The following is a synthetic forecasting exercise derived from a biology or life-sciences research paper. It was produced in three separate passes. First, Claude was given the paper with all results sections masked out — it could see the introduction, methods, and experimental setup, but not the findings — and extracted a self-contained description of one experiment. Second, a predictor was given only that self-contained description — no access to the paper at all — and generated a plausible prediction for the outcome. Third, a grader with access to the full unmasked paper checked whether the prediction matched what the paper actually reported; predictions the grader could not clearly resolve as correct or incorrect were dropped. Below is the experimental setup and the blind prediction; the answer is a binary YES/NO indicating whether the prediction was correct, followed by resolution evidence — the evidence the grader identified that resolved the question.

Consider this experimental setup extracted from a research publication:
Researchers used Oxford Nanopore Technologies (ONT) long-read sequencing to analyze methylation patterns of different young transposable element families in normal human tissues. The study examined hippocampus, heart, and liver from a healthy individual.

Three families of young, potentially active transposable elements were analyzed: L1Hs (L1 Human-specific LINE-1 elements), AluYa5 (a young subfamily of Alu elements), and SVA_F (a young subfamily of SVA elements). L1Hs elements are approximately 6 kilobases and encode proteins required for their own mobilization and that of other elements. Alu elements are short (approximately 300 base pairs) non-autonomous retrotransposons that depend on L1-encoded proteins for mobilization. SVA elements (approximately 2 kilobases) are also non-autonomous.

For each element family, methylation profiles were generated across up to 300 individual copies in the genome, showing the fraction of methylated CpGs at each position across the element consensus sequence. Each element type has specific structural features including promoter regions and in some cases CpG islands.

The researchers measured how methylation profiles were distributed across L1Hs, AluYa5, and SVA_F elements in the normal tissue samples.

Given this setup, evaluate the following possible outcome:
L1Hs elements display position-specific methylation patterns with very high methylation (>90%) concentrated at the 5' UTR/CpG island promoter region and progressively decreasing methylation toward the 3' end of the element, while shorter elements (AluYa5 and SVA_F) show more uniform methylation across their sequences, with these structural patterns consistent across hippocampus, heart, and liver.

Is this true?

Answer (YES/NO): NO